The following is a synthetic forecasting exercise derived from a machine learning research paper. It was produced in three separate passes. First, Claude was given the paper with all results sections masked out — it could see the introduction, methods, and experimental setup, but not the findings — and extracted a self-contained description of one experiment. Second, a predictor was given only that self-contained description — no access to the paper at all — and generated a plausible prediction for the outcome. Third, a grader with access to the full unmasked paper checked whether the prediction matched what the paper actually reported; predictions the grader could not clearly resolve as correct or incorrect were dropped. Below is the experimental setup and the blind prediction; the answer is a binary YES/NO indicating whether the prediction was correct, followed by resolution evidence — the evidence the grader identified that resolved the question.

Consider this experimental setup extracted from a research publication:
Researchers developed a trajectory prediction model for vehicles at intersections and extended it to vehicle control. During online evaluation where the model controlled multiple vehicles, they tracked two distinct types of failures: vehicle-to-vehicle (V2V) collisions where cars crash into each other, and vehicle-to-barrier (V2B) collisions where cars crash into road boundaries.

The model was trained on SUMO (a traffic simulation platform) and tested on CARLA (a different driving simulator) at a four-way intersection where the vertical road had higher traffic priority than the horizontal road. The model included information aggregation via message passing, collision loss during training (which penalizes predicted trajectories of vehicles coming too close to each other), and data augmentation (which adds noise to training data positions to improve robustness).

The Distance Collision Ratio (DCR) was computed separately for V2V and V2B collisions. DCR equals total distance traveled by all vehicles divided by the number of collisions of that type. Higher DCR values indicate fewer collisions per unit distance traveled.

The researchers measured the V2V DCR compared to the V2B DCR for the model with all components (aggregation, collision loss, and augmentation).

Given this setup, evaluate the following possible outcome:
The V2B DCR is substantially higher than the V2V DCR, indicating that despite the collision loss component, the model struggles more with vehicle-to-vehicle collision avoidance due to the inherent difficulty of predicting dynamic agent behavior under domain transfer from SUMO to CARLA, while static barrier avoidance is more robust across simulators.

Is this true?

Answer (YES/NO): NO